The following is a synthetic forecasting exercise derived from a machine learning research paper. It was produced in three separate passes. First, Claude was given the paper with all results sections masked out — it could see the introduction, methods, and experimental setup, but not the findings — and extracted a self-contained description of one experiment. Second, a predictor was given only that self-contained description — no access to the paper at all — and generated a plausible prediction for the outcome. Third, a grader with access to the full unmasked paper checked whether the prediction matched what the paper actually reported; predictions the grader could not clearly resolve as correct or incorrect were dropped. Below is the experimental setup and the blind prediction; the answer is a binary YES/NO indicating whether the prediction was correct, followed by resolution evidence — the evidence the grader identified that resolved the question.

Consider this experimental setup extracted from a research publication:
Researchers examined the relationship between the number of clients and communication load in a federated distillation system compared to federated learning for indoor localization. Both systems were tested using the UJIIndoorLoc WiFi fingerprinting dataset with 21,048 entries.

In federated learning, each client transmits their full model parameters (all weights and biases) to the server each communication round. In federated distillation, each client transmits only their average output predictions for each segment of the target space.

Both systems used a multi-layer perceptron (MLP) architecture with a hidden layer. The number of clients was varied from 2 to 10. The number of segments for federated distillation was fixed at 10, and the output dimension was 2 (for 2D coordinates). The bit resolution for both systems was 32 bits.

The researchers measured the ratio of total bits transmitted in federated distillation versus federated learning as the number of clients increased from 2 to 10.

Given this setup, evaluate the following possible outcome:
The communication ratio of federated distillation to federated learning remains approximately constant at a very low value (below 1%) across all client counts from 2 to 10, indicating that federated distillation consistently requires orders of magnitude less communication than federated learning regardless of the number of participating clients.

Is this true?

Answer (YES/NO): NO